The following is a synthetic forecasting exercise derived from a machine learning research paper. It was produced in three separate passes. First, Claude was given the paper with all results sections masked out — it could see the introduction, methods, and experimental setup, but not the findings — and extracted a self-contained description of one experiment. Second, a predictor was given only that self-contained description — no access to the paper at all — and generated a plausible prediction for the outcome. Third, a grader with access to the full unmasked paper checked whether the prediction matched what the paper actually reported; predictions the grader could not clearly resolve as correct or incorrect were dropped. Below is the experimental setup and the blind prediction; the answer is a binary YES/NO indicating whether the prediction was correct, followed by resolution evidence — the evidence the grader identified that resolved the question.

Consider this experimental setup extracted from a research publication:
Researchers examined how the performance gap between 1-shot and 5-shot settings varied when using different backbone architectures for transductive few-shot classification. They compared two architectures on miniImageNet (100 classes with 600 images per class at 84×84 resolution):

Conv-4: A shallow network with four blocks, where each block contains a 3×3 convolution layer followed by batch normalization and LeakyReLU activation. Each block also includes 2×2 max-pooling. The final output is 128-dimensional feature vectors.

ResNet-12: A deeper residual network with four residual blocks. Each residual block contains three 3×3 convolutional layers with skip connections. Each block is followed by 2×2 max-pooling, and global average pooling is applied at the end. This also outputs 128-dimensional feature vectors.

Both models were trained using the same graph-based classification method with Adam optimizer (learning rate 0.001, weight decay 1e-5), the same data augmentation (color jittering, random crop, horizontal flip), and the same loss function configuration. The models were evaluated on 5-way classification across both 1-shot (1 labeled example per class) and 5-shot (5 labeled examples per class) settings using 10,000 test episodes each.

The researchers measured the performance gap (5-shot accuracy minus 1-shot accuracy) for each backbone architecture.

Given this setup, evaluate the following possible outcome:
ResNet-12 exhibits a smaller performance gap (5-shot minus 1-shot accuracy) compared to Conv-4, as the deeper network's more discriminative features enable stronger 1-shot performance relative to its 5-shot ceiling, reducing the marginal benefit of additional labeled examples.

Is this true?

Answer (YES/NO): NO